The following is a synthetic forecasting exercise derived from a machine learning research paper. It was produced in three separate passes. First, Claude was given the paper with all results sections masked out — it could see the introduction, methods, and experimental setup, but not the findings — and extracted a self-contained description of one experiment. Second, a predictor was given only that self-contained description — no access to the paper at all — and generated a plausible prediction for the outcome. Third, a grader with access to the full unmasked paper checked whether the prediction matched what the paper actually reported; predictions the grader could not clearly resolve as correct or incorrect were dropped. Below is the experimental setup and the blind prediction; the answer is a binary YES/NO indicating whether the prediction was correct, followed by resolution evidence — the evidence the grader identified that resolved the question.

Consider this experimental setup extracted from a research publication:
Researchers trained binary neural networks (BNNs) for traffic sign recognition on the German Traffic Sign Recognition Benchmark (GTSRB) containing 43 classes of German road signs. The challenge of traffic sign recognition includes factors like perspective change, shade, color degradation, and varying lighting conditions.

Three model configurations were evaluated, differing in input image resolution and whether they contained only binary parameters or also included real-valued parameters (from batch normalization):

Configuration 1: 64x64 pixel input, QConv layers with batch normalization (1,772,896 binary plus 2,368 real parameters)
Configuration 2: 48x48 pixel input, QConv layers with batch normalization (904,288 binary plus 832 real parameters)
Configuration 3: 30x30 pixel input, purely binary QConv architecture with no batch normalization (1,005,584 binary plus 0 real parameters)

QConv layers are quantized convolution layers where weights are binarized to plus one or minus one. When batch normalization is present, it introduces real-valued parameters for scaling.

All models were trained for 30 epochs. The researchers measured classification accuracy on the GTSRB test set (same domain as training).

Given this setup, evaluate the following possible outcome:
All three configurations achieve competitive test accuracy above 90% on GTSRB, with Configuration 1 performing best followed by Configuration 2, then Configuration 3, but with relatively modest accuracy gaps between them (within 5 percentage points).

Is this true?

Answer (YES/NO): NO